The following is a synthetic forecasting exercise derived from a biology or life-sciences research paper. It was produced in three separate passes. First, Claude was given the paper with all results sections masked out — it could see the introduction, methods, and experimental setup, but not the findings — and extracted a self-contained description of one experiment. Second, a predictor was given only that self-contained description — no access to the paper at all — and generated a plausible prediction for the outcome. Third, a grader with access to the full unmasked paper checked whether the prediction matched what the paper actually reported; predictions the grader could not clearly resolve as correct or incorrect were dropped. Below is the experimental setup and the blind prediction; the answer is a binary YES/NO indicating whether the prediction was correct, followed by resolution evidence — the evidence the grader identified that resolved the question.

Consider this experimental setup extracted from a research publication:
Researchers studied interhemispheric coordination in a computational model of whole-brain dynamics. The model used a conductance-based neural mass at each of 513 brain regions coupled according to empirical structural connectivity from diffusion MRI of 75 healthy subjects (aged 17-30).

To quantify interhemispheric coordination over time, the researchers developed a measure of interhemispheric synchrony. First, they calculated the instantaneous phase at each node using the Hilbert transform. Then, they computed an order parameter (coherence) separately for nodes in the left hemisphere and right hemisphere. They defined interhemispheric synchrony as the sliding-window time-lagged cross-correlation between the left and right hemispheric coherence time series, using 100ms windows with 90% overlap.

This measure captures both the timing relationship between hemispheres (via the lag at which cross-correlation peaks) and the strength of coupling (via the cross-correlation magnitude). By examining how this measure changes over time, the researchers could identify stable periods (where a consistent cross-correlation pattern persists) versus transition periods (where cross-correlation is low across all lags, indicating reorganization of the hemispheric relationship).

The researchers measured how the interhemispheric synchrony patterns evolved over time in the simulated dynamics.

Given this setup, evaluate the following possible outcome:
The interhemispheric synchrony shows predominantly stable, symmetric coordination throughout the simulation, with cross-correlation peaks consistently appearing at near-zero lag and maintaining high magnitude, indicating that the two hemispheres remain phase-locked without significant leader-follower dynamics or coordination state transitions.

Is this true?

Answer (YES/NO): NO